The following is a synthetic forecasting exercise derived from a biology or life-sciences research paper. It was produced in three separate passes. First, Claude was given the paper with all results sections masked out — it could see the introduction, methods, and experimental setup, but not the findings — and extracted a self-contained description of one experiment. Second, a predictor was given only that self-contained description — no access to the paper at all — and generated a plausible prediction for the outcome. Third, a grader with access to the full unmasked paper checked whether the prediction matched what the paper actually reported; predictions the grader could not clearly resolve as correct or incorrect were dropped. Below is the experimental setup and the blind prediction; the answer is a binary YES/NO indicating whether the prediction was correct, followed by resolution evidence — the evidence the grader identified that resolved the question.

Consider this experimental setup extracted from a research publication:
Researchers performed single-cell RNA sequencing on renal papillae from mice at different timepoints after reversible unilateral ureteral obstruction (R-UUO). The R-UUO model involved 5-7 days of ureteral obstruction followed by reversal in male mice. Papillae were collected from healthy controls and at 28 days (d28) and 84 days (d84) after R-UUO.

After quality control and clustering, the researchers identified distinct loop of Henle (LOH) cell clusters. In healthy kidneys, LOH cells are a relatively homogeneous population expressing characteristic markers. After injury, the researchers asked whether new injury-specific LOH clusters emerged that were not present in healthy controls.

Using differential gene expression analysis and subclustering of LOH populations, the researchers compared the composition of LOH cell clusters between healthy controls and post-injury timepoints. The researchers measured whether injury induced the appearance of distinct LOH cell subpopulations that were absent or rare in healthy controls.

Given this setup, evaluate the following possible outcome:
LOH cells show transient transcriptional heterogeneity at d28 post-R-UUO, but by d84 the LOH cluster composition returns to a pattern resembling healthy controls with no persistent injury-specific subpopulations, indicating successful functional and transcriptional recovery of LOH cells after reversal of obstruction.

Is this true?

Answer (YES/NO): NO